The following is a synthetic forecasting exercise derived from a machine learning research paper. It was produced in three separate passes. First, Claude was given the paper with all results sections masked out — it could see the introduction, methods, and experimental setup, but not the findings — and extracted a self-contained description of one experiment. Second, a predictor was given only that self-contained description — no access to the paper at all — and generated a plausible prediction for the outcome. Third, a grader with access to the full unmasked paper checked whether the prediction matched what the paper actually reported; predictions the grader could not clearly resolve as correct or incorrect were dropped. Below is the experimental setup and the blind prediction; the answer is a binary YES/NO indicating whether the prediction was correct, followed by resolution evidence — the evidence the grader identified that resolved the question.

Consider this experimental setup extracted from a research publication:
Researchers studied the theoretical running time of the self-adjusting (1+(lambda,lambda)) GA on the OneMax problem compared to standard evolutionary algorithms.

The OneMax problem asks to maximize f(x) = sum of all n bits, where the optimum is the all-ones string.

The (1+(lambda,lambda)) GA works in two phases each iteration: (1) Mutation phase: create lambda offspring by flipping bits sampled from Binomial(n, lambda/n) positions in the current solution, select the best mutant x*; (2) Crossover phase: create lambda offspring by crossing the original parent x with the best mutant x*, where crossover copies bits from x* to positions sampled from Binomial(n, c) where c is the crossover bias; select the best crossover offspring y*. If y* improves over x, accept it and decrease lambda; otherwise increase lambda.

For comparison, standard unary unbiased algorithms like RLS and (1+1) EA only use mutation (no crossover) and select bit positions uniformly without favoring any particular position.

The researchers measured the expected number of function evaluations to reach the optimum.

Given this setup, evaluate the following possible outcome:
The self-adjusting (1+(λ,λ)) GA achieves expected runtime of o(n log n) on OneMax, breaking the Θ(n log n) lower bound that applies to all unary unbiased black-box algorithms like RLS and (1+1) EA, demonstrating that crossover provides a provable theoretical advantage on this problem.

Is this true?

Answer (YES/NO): YES